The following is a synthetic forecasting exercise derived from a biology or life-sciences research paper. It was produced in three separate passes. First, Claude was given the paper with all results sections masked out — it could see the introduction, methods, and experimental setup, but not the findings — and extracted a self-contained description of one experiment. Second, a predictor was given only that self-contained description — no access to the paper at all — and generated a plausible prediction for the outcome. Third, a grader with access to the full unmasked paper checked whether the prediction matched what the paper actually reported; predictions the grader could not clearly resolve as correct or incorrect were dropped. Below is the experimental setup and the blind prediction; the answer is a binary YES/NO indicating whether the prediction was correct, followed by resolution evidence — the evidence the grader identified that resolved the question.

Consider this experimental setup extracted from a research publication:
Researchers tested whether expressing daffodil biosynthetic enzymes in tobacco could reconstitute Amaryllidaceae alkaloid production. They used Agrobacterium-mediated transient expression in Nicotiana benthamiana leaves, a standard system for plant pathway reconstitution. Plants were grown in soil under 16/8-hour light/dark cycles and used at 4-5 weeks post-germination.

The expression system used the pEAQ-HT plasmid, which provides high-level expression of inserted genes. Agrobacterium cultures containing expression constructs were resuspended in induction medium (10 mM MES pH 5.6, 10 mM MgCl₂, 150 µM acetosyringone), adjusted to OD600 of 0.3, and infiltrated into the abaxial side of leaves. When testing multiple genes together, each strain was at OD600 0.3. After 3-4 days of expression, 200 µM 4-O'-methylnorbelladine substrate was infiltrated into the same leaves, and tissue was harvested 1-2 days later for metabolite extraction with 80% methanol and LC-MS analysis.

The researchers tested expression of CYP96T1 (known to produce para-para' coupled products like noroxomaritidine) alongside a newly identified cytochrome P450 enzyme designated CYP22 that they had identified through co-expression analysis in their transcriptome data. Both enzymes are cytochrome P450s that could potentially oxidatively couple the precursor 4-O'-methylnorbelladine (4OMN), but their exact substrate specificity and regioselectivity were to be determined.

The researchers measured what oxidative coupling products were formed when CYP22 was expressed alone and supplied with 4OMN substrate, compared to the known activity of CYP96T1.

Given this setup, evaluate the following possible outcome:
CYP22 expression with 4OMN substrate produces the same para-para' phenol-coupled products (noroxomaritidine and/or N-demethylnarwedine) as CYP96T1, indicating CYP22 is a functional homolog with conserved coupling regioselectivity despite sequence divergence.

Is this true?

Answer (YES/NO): NO